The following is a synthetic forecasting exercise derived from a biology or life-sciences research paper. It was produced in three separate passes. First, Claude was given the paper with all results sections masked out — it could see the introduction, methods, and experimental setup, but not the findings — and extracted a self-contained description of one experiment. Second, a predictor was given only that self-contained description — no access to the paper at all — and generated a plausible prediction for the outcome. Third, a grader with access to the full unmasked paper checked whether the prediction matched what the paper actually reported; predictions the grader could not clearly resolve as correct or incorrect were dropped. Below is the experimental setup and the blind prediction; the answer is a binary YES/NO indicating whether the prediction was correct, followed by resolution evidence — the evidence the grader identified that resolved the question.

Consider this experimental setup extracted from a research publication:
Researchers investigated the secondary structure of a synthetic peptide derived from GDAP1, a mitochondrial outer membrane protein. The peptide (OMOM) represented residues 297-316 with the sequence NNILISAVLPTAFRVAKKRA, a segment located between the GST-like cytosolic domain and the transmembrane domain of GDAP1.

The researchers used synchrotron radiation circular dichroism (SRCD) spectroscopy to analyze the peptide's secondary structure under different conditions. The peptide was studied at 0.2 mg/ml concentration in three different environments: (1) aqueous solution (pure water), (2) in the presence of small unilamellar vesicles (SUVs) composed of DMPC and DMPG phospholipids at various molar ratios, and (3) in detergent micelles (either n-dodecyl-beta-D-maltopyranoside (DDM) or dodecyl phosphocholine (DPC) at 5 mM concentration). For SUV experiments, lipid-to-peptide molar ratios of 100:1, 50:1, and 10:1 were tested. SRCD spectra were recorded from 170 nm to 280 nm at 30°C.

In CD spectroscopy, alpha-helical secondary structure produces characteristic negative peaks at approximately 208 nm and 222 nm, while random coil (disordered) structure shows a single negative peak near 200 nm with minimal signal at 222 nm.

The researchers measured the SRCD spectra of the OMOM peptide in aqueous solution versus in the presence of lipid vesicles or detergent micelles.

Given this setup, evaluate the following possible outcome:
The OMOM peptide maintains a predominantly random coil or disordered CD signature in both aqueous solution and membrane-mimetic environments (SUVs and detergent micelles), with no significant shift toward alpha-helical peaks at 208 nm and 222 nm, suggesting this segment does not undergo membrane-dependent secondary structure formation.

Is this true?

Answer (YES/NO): NO